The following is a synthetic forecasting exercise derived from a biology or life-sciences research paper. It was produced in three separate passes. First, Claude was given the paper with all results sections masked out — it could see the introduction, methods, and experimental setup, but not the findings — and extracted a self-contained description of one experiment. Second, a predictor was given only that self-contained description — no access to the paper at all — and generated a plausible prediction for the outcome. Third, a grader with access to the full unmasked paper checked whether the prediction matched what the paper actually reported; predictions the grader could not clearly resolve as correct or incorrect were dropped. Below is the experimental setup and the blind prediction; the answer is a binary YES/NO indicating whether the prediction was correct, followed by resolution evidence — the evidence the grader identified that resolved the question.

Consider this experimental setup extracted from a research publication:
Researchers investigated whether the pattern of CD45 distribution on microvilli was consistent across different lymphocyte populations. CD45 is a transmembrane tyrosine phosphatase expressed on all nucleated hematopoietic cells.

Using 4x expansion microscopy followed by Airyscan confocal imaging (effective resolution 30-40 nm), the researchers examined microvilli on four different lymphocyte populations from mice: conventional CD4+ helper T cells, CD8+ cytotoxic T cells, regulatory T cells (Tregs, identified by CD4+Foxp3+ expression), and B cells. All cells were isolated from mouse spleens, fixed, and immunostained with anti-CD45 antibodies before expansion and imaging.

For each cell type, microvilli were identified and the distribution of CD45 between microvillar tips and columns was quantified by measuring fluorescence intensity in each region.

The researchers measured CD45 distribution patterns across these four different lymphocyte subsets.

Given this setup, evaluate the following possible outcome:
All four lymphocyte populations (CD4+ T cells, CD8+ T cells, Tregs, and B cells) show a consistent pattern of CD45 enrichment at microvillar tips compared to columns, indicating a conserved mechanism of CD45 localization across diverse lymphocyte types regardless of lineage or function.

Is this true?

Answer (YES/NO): NO